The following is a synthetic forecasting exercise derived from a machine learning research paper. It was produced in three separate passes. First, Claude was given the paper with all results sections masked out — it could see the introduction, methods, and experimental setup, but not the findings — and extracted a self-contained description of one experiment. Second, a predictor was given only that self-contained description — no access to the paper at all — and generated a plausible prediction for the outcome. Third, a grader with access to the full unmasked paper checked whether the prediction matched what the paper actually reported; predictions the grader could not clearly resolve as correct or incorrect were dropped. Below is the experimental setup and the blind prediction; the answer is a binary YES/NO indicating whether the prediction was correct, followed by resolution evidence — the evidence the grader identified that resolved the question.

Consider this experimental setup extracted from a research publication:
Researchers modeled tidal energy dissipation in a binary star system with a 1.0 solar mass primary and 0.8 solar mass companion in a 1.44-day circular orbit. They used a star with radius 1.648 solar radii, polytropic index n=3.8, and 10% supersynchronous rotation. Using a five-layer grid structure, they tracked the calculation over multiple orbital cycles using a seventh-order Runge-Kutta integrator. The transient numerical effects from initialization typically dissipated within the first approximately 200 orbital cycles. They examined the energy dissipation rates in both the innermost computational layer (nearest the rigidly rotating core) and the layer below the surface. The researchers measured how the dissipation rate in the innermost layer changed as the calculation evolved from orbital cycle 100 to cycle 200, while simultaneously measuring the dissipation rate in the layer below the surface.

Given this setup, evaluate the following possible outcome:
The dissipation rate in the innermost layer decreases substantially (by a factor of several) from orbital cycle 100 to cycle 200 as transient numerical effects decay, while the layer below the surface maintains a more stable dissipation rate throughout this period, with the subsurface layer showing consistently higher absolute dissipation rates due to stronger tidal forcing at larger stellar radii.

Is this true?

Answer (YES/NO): NO